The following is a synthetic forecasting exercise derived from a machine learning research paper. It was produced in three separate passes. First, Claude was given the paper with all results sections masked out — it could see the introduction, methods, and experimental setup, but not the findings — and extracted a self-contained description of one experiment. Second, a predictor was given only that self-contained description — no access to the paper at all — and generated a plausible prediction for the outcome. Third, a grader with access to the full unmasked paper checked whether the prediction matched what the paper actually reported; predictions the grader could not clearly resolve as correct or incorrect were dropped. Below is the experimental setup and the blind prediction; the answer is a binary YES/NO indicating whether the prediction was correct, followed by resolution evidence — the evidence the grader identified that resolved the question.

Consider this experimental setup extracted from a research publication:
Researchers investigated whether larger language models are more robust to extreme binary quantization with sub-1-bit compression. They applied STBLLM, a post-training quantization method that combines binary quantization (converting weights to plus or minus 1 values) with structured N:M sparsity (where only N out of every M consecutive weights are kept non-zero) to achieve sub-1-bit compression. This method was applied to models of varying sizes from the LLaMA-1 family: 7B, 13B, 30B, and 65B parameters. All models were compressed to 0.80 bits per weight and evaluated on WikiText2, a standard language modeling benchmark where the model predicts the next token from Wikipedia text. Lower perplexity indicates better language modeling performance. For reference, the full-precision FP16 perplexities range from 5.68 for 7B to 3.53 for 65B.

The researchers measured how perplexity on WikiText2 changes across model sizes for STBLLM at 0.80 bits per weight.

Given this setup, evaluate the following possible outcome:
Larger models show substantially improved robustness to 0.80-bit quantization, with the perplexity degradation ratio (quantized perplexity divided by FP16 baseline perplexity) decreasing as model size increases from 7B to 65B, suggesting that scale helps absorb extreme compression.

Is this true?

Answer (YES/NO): YES